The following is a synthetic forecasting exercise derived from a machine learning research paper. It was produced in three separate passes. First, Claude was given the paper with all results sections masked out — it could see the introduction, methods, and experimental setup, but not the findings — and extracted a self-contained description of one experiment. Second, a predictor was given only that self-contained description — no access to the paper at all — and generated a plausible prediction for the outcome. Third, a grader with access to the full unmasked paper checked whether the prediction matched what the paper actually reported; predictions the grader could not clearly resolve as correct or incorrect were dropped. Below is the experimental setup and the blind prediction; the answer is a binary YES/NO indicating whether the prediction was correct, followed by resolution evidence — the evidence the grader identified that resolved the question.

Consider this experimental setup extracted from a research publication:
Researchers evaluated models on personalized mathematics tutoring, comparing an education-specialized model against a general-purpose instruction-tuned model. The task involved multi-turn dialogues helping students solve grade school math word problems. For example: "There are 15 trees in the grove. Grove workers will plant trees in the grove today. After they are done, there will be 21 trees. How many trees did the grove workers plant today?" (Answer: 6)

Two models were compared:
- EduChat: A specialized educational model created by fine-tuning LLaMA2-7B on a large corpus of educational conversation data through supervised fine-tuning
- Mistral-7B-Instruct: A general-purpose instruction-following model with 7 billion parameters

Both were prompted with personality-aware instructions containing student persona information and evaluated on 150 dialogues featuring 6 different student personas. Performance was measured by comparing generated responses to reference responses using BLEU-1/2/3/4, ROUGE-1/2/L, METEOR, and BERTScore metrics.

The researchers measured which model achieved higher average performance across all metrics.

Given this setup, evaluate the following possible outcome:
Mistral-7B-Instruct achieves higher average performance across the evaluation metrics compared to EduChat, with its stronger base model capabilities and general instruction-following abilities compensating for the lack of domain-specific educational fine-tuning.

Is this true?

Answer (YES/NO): YES